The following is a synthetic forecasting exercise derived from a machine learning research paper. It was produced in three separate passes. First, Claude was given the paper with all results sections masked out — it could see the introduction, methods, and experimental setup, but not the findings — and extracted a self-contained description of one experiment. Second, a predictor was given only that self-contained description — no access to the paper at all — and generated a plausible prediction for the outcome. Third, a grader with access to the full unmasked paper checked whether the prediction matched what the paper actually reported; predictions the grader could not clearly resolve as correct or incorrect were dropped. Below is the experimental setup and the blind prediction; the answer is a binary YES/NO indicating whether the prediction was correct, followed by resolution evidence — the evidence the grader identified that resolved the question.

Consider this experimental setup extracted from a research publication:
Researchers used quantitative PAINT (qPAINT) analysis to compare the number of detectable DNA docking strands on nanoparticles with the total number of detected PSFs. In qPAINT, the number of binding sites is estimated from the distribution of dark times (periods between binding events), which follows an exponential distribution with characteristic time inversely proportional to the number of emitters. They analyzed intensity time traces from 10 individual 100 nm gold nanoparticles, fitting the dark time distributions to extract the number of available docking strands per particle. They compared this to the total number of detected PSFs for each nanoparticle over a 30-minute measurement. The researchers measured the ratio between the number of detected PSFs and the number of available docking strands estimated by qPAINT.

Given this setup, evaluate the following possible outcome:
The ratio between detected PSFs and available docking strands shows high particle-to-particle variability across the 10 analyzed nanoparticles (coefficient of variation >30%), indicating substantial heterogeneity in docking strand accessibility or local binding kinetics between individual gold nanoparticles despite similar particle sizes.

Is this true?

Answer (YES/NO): NO